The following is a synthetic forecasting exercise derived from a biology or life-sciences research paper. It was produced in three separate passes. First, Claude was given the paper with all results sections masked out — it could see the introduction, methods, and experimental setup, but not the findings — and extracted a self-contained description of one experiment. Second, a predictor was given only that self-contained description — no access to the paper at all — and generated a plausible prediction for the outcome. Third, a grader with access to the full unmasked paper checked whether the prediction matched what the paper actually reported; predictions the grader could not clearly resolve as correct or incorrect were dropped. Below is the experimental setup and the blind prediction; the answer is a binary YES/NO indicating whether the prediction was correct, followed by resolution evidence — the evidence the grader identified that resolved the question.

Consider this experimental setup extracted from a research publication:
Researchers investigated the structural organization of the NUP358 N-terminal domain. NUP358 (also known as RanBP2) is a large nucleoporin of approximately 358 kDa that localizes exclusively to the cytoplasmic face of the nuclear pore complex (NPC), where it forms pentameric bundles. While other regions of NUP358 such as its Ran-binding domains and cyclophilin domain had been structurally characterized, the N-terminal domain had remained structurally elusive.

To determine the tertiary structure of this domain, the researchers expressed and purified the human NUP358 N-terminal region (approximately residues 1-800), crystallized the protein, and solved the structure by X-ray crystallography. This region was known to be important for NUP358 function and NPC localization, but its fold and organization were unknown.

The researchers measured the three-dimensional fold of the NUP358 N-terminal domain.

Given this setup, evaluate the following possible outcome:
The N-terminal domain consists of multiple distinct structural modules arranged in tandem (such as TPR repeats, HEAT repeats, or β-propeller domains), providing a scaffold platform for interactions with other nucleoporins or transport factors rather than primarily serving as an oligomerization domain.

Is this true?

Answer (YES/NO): YES